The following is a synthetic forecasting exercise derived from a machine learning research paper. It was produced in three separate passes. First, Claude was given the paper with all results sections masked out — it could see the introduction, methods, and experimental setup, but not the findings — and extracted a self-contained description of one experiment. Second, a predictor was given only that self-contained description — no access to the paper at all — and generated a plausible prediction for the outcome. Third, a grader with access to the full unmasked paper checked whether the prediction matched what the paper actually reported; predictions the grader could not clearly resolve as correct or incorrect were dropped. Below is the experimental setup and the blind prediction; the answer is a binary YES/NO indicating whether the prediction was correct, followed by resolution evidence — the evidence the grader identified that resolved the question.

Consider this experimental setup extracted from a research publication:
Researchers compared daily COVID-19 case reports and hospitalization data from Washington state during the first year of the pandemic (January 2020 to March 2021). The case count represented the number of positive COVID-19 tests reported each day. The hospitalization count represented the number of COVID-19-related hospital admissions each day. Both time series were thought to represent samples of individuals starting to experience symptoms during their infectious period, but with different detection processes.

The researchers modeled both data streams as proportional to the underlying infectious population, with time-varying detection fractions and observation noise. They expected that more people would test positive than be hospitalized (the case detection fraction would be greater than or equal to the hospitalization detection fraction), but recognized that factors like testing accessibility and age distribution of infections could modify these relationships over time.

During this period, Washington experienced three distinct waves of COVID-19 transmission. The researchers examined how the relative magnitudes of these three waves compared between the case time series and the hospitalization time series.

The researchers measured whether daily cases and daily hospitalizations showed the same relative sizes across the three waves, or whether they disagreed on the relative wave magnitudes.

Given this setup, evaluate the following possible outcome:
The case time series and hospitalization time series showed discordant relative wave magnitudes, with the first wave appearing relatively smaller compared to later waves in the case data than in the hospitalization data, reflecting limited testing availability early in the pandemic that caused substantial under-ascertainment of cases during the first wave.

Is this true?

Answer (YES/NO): YES